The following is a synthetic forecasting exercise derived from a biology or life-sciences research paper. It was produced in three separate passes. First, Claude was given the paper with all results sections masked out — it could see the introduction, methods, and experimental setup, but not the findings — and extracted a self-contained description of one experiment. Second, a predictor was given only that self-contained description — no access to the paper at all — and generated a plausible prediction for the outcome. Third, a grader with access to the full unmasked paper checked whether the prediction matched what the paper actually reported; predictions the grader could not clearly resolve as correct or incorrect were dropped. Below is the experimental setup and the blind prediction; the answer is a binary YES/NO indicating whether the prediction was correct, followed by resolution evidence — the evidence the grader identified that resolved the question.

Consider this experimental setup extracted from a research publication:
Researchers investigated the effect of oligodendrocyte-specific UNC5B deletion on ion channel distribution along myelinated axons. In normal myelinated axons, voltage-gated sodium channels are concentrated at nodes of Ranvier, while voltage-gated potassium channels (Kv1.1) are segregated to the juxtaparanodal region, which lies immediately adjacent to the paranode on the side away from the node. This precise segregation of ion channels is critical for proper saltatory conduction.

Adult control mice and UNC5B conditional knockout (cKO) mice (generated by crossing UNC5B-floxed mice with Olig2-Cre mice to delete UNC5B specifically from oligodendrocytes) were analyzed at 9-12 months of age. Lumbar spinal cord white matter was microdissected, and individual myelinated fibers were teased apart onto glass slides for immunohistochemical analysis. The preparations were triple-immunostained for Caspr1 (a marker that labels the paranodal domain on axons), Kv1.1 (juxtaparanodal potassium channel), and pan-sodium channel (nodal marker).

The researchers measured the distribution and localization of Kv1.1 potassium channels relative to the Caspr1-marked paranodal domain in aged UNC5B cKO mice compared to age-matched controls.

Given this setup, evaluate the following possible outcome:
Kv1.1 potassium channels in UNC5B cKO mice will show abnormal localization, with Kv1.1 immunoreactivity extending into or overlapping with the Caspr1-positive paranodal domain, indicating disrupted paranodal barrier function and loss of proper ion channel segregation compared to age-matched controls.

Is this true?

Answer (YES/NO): NO